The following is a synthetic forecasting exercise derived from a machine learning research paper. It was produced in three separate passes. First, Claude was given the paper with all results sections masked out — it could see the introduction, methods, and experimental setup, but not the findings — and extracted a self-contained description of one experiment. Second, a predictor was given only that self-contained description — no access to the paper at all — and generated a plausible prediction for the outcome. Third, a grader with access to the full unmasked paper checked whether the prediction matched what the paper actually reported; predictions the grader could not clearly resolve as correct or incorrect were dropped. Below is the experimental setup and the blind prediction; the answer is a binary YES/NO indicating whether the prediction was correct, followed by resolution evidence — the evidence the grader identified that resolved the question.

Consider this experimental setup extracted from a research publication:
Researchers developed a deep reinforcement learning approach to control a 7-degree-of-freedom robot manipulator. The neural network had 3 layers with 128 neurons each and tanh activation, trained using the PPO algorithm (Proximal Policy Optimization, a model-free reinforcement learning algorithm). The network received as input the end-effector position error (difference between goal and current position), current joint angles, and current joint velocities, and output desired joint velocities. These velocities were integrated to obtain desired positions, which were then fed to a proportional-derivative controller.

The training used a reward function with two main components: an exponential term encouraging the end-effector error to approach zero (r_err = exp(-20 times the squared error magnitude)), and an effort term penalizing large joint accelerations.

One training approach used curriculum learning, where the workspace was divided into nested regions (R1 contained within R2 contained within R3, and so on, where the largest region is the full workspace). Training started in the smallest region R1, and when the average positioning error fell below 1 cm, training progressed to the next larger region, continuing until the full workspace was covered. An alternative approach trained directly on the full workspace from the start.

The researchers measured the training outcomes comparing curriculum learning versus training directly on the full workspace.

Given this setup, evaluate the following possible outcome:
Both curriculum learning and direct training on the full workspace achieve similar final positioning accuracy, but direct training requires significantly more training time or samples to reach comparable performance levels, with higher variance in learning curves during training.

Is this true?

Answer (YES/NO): NO